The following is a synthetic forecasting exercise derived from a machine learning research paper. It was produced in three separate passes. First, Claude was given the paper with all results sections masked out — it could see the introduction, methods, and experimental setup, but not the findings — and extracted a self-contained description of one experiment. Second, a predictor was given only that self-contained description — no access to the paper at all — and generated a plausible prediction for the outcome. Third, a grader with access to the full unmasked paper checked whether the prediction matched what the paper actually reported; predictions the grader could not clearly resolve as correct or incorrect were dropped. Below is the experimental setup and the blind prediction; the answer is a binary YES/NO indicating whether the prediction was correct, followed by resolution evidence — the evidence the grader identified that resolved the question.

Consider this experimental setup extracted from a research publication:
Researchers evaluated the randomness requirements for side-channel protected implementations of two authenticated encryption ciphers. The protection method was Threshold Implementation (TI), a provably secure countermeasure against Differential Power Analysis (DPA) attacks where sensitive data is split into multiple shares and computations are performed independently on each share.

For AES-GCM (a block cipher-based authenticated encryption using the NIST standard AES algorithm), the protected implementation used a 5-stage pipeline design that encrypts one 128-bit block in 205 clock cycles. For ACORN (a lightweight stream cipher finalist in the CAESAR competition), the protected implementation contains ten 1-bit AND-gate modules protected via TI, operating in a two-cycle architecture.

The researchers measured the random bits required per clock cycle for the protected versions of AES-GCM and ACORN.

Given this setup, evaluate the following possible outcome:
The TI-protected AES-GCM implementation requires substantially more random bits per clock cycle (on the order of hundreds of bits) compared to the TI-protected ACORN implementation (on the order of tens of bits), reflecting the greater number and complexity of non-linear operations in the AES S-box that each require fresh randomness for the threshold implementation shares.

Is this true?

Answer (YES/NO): NO